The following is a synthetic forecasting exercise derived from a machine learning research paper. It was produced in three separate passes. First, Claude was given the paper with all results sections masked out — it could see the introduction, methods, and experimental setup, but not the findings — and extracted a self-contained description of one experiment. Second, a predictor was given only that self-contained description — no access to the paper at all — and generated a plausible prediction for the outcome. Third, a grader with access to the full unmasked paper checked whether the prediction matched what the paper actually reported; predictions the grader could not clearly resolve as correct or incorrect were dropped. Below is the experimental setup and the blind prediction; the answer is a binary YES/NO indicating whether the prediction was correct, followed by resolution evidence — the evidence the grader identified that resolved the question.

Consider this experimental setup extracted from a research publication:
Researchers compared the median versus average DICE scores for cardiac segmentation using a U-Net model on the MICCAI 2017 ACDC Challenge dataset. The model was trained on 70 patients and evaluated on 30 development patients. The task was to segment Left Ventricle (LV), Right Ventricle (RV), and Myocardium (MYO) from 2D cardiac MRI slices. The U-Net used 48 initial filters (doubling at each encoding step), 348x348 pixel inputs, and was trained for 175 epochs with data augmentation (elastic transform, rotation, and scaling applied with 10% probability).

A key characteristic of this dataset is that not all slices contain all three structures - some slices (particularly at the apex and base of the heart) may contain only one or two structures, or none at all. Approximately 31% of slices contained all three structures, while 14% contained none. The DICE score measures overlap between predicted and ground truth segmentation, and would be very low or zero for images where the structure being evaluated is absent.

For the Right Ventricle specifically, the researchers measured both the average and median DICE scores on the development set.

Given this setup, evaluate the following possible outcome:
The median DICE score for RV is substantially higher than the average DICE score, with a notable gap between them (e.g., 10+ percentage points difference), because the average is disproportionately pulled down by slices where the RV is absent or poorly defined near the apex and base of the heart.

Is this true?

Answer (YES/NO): YES